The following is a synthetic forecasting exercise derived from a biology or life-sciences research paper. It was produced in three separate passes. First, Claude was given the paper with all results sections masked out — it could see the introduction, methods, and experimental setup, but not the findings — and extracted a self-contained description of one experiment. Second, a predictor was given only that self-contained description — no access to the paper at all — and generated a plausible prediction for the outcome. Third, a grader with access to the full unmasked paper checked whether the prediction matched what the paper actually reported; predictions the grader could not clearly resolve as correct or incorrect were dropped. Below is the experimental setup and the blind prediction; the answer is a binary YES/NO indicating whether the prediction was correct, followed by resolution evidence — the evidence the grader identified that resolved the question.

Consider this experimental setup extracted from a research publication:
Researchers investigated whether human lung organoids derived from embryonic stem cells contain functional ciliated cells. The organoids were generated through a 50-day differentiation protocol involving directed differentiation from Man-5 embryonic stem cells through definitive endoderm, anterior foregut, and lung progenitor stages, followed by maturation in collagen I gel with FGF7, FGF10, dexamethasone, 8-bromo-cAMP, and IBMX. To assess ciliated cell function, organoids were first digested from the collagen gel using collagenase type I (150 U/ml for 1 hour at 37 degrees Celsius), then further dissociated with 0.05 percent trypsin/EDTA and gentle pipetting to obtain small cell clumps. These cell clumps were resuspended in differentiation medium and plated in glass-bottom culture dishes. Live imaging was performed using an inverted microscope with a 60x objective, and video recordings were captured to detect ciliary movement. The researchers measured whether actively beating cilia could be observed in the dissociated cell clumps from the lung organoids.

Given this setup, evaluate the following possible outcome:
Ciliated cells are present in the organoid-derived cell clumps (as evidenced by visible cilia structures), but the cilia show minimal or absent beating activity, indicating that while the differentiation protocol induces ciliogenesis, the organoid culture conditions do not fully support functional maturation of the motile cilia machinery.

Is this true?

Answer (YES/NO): NO